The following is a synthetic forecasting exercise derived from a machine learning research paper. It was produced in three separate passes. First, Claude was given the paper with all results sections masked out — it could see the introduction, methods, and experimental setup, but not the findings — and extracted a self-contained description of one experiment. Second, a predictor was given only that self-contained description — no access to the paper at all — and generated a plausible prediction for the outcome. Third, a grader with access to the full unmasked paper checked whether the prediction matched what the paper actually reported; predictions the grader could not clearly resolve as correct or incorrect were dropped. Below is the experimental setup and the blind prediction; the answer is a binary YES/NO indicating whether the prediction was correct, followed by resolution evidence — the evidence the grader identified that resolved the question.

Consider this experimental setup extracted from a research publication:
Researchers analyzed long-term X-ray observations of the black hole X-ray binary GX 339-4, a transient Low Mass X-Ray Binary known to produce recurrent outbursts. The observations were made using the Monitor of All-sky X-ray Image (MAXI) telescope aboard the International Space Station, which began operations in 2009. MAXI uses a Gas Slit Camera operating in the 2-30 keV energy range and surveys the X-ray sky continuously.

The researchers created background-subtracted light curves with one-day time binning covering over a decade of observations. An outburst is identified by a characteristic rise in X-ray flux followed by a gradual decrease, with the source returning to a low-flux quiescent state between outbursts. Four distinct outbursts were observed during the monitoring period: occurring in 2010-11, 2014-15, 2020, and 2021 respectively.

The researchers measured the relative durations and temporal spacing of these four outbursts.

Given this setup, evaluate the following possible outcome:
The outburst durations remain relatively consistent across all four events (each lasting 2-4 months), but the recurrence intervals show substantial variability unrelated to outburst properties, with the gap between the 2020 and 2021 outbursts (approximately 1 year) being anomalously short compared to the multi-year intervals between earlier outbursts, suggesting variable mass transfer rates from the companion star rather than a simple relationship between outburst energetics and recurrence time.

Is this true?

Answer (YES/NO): NO